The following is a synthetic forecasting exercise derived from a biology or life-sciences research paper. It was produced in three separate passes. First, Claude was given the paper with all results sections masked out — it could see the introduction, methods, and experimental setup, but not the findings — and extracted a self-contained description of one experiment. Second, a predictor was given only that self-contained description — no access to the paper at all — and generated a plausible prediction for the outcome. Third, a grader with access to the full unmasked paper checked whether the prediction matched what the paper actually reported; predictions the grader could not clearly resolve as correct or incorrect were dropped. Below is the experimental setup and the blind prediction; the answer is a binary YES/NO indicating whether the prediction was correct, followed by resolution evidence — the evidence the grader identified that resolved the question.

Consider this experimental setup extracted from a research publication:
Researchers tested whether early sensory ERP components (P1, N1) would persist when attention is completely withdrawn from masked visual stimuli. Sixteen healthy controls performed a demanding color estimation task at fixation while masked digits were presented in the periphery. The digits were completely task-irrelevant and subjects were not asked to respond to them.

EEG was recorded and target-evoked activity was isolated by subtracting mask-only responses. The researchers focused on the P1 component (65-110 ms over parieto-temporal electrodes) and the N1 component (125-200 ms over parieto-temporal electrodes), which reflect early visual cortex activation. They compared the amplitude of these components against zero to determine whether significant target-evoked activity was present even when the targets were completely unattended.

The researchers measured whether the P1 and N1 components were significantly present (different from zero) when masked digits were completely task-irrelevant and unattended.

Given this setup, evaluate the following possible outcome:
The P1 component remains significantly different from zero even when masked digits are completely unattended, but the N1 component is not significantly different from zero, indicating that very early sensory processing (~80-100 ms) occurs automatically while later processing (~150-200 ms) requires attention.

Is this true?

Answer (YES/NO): NO